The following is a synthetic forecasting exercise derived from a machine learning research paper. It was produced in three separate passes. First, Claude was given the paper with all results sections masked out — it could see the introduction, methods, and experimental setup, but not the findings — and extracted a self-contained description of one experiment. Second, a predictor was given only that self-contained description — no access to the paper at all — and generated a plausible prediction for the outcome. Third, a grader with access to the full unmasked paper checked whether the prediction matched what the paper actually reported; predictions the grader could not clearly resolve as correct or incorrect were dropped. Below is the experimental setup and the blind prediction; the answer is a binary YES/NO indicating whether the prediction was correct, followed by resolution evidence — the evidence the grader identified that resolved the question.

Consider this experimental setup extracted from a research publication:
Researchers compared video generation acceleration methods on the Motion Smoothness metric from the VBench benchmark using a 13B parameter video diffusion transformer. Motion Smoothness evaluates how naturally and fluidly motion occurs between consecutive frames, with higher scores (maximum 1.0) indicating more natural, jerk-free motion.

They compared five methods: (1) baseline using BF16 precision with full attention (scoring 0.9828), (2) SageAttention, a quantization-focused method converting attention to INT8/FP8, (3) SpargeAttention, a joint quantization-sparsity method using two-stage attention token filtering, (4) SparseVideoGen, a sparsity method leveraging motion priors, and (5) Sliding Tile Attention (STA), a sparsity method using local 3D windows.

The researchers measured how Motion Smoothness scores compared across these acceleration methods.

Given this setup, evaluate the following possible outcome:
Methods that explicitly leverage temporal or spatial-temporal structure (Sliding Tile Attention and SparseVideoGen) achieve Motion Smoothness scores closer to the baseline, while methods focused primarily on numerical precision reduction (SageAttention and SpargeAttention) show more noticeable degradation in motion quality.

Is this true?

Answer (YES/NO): NO